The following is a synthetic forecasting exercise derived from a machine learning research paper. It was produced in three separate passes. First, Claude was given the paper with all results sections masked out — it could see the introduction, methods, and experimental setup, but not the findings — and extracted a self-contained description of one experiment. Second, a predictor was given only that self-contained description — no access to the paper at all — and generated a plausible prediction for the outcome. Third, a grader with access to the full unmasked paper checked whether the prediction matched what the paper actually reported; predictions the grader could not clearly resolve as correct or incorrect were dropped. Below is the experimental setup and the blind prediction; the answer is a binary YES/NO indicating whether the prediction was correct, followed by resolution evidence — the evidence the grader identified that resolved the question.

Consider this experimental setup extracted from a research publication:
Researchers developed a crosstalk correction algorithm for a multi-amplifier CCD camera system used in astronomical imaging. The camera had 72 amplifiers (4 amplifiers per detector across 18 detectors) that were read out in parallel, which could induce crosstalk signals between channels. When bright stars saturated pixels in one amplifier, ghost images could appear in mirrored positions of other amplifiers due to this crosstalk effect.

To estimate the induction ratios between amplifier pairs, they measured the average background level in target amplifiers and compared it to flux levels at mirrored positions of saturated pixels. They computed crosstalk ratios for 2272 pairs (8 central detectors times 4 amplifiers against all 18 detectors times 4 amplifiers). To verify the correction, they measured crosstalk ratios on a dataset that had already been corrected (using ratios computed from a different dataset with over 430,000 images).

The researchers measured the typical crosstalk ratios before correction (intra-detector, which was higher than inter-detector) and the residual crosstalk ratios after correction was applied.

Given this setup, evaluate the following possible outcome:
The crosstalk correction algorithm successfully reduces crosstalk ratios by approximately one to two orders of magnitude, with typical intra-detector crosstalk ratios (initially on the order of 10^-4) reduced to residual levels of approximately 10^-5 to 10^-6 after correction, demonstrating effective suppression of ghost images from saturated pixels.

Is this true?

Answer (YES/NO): YES